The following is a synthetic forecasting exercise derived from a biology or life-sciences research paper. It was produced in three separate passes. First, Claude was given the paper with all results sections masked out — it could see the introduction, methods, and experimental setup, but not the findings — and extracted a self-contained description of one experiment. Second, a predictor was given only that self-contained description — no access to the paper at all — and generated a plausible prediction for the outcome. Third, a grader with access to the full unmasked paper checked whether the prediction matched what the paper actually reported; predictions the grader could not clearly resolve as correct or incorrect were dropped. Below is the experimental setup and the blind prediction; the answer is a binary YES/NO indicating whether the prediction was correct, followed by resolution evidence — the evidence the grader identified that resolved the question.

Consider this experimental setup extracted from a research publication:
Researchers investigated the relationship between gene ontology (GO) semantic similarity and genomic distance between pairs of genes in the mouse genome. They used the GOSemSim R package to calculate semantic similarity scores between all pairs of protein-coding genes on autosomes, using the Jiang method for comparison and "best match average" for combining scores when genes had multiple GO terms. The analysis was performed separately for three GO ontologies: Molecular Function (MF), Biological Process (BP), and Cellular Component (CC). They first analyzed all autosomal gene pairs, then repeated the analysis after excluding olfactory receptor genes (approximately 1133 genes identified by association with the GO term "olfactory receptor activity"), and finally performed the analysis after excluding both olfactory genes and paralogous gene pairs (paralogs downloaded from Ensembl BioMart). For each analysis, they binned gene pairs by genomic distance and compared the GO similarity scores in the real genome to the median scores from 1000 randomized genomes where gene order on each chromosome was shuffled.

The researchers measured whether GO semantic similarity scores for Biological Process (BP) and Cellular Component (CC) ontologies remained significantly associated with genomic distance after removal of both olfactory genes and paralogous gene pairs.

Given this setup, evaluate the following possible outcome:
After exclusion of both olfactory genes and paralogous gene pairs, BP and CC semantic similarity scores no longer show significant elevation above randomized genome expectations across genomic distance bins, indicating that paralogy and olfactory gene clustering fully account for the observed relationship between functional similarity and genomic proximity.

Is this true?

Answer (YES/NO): YES